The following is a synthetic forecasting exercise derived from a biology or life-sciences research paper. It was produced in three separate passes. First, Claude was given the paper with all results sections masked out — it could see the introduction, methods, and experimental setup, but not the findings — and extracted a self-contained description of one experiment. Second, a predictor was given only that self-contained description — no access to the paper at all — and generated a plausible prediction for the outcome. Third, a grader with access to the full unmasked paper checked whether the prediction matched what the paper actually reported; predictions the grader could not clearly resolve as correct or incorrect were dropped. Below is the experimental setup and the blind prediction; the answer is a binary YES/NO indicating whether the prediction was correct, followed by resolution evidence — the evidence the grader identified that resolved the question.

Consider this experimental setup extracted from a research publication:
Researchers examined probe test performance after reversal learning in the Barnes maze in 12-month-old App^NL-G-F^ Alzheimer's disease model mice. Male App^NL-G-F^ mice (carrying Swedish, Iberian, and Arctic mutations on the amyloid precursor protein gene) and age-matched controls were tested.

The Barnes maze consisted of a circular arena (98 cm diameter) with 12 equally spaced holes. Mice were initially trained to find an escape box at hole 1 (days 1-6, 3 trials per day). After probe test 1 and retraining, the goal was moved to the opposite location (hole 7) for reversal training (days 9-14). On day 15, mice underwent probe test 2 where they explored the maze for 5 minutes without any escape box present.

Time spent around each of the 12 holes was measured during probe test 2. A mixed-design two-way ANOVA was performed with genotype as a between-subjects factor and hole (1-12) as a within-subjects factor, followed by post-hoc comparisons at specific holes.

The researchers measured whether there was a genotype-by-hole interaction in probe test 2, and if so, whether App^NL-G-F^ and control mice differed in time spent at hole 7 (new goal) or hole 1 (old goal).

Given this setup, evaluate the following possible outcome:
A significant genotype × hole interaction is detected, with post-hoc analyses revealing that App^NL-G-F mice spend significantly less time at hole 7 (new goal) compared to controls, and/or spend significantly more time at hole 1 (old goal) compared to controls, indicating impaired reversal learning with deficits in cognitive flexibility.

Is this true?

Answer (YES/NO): NO